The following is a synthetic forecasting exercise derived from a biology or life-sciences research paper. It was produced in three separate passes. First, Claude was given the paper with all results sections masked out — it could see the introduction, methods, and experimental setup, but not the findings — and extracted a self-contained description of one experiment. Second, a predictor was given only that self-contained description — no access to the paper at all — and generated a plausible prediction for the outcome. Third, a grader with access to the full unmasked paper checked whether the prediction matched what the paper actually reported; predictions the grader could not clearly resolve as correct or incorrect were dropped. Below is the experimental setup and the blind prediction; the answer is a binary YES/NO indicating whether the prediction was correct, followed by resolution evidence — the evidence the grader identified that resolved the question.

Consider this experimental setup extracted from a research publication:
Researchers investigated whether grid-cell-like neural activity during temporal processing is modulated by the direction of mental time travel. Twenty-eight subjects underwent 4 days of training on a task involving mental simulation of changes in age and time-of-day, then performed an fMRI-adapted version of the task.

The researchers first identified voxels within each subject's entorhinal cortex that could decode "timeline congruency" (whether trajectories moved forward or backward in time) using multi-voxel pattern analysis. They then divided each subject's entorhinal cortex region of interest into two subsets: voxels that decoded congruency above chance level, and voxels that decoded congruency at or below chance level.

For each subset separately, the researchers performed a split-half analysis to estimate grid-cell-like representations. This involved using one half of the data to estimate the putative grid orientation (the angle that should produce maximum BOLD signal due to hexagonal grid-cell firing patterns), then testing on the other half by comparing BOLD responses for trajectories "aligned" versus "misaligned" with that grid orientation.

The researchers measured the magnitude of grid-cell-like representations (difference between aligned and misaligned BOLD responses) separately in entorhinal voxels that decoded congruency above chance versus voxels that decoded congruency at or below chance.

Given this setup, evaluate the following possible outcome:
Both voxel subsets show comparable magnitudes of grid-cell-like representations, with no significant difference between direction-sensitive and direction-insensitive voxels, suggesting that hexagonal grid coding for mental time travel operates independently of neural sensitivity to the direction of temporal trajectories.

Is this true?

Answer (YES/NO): NO